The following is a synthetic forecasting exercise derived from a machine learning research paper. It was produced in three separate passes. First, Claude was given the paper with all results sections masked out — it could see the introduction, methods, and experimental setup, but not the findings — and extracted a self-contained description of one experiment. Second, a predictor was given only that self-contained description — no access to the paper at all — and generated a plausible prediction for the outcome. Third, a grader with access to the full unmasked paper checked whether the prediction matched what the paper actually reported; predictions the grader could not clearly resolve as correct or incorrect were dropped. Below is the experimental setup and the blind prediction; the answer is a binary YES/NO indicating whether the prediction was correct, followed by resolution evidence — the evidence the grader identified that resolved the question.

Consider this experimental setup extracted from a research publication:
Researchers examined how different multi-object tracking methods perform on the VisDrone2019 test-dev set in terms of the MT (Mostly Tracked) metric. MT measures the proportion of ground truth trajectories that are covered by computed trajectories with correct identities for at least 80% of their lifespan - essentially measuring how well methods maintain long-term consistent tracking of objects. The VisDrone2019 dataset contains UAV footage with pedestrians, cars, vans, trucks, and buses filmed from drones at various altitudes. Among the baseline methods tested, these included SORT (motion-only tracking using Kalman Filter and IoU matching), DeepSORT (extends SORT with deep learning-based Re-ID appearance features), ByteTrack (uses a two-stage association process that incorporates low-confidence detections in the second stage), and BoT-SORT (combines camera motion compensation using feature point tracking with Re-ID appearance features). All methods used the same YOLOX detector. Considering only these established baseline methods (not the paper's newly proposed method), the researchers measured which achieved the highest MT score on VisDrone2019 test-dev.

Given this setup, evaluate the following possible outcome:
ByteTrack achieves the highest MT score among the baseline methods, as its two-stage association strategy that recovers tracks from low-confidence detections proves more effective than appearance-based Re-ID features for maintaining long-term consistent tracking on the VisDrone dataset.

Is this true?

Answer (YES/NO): YES